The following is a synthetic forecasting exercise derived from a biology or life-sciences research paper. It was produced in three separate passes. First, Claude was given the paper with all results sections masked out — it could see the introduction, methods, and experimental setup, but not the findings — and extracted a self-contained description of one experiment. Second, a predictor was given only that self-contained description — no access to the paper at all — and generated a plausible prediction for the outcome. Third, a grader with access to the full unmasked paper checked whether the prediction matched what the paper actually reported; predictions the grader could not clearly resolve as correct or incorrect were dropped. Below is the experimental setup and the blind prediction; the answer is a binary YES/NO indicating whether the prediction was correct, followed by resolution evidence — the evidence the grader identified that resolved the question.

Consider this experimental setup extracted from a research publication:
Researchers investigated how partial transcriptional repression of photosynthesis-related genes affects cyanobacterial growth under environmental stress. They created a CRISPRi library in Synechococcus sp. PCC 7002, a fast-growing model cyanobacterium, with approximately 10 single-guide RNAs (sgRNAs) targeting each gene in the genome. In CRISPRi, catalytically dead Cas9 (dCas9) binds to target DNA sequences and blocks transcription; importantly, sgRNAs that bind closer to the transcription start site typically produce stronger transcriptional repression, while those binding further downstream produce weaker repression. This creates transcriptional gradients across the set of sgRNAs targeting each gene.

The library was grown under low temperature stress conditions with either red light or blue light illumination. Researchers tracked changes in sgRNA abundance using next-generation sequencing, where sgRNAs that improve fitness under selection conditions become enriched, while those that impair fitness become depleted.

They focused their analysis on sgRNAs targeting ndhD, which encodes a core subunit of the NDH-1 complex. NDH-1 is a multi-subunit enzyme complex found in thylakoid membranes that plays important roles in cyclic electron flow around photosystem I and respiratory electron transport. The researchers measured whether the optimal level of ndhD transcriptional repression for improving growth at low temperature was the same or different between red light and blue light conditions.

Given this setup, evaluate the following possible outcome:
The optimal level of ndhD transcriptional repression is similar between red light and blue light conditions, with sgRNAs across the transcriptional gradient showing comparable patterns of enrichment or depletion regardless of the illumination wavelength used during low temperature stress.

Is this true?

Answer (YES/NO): NO